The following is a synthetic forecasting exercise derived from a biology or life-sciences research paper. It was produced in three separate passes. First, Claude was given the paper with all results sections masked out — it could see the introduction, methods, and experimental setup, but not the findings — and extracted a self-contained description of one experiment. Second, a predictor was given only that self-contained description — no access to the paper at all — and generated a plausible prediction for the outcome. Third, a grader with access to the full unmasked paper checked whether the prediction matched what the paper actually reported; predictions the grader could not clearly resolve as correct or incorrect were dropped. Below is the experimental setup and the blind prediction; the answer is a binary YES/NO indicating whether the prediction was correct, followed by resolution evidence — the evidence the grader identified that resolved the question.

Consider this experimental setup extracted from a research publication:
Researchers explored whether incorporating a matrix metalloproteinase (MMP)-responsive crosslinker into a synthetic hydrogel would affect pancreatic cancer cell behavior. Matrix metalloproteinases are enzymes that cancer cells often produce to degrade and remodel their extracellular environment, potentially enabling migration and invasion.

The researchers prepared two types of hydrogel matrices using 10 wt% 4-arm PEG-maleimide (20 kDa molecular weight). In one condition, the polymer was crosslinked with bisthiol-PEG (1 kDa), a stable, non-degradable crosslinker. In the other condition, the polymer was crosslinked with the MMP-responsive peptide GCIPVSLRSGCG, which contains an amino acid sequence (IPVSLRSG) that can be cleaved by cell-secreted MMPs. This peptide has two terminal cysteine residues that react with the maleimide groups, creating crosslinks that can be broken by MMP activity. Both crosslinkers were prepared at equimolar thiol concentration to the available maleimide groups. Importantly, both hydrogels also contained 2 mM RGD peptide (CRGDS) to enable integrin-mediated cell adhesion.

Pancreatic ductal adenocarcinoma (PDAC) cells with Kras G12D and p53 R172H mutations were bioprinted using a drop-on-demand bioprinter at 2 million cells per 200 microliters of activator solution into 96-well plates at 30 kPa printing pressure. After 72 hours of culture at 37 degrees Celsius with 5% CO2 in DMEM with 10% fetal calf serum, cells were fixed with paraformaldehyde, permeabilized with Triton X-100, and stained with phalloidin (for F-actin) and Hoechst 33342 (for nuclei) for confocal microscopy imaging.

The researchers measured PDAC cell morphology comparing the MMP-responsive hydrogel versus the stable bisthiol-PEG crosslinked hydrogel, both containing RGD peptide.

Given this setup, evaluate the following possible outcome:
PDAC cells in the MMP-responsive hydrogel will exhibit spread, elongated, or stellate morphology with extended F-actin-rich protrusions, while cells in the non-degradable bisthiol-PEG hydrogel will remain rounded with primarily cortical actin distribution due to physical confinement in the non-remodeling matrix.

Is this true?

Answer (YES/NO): YES